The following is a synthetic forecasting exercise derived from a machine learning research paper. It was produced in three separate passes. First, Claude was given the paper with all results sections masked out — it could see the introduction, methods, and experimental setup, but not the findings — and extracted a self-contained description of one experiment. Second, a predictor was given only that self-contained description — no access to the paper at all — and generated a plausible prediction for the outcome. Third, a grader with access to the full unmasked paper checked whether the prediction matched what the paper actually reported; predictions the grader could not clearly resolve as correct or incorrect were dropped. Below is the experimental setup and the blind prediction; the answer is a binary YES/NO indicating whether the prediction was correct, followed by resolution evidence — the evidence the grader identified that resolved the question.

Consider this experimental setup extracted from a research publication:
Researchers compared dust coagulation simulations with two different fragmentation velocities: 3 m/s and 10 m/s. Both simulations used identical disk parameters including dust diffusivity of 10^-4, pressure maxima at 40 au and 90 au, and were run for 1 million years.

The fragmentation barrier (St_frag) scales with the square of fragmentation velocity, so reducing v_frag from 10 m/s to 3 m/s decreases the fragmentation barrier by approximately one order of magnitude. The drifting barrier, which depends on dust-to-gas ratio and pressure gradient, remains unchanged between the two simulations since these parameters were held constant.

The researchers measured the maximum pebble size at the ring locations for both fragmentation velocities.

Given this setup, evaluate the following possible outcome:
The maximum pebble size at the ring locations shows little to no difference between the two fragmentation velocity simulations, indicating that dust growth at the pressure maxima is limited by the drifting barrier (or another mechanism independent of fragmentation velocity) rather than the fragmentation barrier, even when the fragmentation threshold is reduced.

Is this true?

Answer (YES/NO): NO